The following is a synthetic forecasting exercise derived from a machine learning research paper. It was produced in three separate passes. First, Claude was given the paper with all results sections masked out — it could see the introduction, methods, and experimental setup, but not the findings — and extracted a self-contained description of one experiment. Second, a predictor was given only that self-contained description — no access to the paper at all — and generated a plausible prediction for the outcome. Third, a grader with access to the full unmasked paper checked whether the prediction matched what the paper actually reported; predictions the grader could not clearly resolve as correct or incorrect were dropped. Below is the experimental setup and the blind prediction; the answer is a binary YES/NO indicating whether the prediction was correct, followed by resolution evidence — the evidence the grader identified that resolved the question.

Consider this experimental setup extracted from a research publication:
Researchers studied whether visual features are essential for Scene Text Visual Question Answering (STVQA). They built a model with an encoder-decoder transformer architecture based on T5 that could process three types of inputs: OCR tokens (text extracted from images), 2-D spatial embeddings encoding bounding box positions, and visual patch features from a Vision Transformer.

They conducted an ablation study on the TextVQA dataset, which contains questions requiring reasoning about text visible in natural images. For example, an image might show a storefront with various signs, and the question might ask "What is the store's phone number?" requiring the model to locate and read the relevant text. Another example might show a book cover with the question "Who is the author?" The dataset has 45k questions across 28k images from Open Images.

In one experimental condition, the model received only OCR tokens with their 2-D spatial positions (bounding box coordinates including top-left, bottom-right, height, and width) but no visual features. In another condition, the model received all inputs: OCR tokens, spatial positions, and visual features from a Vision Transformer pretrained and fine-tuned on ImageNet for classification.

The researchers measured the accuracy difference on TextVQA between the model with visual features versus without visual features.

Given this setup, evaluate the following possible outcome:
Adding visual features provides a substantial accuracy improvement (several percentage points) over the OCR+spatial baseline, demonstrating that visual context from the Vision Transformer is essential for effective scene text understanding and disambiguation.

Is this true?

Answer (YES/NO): NO